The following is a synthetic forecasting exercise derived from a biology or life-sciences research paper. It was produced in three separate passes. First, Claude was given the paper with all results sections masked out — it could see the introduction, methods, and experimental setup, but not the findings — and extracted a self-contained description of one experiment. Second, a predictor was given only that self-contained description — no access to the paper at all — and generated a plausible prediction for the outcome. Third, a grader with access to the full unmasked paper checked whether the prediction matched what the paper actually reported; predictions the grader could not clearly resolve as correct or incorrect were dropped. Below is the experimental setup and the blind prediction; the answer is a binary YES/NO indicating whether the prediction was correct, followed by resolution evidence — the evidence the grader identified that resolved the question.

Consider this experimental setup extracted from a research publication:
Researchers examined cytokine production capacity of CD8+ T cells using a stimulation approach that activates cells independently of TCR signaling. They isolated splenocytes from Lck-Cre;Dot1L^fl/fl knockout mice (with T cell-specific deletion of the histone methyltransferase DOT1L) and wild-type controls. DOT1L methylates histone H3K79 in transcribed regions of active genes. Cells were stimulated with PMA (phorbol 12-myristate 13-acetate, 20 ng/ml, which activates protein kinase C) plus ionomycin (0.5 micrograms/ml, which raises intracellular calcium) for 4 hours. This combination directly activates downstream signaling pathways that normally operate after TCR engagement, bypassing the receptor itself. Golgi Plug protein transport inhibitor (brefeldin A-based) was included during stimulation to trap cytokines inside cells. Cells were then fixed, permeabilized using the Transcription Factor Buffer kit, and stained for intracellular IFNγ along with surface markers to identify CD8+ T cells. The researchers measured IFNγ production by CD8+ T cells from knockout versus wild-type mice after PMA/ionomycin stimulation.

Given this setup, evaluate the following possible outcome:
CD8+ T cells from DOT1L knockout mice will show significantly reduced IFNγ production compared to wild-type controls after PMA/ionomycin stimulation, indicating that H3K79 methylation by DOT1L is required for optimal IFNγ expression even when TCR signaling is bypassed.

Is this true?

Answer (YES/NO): NO